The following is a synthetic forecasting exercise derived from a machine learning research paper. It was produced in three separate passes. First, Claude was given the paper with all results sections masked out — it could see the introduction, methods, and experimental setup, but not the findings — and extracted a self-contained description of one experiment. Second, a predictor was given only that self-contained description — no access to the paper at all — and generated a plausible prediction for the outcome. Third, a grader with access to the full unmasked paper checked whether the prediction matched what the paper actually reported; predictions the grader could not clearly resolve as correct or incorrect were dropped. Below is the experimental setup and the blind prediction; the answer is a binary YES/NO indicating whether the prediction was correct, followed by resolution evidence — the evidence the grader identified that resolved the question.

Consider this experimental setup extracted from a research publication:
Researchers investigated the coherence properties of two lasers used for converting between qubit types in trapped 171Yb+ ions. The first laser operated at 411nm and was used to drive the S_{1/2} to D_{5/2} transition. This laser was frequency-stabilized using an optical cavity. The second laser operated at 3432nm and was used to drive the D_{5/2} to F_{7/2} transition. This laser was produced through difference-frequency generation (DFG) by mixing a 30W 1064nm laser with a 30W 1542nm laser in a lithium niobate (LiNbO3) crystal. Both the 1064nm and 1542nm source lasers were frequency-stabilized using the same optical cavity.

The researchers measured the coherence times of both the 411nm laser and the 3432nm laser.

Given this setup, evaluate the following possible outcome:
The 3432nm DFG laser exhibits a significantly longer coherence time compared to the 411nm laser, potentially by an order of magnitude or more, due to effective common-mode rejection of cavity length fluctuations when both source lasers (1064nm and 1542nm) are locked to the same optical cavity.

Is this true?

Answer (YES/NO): NO